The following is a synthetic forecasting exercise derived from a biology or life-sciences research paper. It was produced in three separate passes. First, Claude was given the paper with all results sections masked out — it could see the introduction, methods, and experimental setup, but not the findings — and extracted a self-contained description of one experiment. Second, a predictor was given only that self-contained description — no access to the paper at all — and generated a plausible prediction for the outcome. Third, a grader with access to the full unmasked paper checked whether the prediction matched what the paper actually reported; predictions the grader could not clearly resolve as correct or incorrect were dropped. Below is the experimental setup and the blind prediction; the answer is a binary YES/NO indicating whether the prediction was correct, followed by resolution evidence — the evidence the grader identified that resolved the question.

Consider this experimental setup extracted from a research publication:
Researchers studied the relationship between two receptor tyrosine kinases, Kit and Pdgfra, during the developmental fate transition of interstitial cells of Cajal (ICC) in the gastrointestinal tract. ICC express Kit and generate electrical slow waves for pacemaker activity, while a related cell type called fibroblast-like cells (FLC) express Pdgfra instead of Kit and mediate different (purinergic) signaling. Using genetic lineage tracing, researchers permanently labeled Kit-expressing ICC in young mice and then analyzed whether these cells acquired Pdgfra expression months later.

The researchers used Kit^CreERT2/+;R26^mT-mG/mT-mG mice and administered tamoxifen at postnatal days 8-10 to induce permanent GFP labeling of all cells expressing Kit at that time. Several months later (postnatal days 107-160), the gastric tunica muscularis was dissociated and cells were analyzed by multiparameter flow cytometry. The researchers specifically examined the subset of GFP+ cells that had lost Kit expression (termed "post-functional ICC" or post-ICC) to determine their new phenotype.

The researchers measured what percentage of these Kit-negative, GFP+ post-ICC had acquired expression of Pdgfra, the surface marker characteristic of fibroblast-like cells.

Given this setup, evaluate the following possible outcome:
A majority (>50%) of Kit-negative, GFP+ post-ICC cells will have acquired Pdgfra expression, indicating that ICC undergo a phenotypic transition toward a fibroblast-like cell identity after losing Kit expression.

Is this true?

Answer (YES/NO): YES